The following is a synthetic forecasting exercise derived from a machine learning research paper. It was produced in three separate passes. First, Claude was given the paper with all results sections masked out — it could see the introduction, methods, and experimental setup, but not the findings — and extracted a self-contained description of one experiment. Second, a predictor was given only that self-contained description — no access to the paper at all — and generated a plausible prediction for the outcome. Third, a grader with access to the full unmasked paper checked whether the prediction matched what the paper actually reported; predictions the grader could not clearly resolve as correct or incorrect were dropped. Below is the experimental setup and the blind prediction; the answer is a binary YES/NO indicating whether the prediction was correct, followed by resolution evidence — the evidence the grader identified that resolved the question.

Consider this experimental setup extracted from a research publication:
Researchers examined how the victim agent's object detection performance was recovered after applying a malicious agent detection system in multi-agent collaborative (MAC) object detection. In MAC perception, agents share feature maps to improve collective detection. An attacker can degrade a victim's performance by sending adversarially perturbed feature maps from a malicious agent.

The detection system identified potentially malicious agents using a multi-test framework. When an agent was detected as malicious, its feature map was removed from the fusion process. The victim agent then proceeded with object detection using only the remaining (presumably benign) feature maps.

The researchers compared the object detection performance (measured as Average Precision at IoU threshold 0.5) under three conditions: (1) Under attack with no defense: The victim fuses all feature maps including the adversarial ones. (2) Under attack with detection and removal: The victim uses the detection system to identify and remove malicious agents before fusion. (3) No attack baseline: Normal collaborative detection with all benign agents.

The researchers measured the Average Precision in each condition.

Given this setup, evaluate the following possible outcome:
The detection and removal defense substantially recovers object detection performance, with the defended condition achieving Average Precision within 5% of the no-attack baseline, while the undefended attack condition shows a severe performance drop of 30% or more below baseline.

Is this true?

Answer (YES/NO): NO